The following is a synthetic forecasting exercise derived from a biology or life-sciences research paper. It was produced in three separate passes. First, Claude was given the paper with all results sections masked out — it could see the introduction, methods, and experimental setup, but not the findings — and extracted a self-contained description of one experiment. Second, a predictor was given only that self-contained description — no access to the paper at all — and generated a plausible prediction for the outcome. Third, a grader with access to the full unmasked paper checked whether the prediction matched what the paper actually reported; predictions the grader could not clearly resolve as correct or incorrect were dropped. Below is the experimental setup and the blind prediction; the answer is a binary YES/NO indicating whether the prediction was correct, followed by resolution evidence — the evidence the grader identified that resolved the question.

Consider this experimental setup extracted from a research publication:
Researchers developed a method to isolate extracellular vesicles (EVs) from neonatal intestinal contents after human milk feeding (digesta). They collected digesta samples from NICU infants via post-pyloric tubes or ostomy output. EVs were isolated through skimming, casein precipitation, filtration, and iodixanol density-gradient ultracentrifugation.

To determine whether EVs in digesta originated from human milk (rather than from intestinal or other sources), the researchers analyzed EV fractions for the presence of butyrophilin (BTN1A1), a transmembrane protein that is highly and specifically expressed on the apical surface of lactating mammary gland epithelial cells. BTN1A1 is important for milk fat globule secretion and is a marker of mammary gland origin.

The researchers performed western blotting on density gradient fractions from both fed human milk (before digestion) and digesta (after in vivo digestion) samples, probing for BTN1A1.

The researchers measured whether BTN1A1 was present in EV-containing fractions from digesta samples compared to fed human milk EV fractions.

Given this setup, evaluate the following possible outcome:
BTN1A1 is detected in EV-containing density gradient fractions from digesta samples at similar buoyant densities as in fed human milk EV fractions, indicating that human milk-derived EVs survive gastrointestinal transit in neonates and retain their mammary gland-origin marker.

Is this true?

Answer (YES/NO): NO